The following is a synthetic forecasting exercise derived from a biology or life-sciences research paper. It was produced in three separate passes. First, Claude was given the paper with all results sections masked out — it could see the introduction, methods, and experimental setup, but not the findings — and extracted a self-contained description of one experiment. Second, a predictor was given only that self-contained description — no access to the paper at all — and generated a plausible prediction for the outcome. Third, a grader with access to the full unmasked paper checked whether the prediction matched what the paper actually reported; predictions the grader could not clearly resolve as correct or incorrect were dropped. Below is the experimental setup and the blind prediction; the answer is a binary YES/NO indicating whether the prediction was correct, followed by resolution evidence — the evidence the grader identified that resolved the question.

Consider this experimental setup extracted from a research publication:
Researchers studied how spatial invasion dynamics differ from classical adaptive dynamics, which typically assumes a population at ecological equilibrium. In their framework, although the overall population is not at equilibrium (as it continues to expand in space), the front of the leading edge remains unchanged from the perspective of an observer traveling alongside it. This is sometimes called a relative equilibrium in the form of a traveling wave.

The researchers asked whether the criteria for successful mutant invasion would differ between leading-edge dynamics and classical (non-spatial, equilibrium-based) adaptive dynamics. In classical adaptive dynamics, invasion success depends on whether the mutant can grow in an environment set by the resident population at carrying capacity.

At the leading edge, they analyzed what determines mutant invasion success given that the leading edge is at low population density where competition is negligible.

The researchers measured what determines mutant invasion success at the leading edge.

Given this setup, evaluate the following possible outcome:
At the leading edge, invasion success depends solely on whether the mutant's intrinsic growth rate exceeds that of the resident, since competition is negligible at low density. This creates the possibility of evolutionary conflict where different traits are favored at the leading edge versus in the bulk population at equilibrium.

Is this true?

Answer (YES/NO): NO